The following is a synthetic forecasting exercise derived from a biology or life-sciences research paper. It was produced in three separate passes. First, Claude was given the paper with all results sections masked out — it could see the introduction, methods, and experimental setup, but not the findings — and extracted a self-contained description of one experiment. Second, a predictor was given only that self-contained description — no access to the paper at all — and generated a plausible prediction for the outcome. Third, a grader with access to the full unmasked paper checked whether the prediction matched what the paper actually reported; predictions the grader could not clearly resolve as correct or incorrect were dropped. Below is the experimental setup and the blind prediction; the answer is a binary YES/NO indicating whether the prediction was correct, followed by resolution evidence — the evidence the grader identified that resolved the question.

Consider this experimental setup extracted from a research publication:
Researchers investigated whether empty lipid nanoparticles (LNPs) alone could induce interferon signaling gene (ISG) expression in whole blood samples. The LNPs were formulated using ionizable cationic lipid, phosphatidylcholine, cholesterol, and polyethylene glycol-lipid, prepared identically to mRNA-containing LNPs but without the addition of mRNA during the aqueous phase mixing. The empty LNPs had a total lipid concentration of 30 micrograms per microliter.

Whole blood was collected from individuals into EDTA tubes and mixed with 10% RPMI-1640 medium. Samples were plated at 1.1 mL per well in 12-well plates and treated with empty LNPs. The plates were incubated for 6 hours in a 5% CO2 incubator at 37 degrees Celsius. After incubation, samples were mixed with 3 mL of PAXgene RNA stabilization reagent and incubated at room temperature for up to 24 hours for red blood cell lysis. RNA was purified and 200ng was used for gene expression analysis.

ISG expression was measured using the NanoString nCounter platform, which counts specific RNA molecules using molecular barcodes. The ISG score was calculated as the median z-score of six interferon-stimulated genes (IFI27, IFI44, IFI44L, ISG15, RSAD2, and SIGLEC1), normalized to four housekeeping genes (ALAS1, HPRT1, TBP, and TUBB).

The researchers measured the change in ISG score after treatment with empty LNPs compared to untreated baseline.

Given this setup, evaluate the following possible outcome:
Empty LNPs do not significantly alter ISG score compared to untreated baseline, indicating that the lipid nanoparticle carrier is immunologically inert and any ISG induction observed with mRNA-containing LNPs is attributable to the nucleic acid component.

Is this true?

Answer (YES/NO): YES